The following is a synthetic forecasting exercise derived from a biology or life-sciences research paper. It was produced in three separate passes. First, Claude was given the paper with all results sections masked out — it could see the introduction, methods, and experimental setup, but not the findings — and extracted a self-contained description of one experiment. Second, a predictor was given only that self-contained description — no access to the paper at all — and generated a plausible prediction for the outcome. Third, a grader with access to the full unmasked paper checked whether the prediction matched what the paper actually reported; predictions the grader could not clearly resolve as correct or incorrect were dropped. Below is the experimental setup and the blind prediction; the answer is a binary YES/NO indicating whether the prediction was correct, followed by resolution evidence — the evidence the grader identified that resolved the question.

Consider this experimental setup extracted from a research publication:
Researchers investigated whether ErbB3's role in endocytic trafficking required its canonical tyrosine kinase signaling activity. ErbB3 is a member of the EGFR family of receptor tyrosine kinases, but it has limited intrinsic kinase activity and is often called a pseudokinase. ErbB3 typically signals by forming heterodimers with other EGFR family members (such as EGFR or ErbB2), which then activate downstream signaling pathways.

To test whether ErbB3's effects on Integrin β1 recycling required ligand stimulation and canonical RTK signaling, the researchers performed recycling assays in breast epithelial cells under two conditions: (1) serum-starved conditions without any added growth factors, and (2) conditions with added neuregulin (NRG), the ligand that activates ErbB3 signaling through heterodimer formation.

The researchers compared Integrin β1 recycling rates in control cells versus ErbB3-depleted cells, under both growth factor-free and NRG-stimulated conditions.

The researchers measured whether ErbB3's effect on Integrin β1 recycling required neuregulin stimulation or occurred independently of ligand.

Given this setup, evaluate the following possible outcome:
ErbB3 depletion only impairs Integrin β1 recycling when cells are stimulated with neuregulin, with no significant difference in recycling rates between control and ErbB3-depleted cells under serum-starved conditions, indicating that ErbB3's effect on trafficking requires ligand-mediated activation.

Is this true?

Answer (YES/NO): NO